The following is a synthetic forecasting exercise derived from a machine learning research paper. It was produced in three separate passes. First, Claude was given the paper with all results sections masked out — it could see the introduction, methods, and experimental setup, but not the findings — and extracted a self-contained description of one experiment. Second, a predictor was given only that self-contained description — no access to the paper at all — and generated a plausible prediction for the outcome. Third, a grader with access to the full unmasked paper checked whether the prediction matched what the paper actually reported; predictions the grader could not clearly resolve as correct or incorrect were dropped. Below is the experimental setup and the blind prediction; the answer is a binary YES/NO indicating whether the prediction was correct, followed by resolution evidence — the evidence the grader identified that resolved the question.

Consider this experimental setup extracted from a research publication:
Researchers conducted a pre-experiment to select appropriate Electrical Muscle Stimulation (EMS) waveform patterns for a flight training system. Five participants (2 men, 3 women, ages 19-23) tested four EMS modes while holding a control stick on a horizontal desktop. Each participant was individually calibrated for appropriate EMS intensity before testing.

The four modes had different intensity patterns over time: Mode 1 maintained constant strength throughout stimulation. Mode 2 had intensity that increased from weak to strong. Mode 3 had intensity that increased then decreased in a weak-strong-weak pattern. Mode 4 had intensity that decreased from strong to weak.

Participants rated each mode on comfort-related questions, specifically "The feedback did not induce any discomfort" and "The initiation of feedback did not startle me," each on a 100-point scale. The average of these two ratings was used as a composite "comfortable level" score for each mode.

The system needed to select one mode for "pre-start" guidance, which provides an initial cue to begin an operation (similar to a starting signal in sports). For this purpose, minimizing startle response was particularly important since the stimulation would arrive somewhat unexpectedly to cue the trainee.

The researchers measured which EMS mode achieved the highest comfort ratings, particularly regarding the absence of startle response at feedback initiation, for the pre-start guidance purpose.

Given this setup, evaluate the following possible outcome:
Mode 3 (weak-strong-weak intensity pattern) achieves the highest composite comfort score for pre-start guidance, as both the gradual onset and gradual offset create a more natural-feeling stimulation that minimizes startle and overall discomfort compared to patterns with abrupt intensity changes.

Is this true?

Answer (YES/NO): YES